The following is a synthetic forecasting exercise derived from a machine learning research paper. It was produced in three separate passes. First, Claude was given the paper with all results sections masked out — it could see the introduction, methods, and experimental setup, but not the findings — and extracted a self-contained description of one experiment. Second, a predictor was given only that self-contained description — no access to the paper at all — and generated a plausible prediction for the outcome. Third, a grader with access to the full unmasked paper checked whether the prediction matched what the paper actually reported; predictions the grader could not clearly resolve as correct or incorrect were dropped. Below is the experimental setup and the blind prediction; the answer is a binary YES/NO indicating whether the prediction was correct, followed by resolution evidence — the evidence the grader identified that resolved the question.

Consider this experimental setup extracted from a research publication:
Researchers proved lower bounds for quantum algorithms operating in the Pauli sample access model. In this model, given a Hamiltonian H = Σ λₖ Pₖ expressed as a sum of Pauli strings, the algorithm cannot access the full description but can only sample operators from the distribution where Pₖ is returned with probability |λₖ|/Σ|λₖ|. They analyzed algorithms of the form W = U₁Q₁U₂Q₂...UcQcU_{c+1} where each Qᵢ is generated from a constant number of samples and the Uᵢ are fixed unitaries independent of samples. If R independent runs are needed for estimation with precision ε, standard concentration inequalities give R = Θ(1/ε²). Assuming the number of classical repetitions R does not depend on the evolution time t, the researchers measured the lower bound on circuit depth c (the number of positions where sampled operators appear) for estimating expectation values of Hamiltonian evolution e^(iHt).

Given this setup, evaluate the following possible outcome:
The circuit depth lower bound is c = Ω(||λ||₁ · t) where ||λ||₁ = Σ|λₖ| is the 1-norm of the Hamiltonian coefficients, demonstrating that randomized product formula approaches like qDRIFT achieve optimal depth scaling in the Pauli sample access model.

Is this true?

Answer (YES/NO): NO